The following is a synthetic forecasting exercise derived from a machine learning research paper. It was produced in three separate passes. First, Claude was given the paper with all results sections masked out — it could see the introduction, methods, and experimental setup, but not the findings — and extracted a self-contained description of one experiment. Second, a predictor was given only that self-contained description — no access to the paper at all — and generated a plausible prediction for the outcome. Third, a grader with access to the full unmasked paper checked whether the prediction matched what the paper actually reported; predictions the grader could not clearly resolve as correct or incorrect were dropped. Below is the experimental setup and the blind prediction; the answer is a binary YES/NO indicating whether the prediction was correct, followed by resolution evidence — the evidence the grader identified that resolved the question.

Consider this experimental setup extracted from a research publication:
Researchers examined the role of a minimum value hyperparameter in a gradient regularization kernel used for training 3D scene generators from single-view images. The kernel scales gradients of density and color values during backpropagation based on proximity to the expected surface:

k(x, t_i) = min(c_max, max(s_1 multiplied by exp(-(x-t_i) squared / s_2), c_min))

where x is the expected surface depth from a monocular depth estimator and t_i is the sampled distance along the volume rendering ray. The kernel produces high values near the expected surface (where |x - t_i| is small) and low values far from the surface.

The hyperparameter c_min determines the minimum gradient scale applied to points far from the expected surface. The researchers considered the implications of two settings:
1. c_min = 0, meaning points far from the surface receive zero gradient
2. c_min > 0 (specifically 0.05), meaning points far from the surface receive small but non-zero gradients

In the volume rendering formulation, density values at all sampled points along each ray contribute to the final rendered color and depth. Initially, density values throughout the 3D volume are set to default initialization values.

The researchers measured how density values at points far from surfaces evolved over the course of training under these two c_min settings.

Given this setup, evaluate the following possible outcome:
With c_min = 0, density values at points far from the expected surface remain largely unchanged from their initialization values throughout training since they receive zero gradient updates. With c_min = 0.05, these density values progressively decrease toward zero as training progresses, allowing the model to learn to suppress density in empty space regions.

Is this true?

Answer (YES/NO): YES